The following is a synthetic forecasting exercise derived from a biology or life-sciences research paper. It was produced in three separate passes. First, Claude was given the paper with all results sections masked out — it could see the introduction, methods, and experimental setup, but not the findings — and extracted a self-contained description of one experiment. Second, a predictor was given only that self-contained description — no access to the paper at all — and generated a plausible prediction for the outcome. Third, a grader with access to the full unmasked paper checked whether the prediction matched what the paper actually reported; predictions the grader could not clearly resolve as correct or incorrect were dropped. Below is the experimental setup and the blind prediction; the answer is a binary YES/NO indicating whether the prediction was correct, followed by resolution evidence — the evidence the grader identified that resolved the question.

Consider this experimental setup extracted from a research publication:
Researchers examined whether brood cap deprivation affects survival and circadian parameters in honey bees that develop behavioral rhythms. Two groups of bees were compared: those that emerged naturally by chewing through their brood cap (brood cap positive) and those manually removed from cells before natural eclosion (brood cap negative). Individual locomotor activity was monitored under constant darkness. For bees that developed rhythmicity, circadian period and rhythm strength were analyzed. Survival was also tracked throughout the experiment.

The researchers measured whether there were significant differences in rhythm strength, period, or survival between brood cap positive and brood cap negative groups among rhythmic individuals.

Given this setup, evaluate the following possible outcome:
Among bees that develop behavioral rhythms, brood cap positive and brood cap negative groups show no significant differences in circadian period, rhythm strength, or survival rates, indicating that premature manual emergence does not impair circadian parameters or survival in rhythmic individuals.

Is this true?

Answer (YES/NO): YES